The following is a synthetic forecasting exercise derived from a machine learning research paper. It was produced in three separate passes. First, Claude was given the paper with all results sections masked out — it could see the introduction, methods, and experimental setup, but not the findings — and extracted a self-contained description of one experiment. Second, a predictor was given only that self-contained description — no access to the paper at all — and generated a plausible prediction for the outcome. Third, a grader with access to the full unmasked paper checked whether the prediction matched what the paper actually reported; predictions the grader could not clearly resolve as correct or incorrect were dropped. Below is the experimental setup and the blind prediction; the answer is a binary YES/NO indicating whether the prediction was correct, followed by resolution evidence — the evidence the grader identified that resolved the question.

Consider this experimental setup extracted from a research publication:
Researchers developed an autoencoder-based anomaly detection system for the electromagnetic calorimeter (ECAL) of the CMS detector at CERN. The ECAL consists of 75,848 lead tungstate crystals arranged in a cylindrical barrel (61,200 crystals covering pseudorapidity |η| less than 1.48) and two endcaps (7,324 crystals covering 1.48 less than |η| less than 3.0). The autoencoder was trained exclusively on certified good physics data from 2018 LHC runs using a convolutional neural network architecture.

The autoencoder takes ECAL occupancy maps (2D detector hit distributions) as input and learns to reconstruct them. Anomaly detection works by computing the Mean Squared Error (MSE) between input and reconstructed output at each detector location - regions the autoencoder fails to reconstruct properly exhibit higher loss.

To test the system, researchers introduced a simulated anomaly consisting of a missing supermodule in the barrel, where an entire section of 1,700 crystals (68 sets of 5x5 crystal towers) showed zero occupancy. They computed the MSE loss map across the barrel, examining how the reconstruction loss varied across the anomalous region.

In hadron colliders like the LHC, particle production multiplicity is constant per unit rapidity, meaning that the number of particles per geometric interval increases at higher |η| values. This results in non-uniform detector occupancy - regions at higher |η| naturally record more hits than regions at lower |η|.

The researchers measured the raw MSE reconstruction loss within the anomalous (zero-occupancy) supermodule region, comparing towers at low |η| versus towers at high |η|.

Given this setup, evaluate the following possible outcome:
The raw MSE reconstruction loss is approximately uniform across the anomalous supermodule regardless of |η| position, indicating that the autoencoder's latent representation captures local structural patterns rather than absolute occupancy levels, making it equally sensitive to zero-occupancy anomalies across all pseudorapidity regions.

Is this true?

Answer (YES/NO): NO